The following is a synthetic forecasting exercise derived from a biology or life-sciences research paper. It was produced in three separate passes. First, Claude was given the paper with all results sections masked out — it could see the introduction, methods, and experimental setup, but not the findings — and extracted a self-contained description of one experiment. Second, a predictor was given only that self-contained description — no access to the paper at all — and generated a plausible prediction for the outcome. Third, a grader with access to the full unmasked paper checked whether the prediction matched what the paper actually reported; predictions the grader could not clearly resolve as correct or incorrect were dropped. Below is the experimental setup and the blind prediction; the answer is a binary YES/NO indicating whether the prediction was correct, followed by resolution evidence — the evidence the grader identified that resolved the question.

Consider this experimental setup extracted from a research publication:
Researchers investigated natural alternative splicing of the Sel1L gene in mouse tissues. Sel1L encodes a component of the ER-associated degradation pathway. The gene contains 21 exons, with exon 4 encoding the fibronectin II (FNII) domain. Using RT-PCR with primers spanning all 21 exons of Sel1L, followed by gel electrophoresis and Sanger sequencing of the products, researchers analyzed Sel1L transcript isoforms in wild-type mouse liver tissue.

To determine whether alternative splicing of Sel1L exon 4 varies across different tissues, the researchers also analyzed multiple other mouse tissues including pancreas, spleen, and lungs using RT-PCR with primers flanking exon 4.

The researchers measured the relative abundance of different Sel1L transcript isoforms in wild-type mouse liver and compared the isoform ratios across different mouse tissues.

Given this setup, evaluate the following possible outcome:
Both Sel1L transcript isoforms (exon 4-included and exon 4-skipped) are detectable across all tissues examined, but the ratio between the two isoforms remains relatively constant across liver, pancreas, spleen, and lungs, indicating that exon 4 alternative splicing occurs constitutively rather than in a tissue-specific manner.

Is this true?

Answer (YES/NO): YES